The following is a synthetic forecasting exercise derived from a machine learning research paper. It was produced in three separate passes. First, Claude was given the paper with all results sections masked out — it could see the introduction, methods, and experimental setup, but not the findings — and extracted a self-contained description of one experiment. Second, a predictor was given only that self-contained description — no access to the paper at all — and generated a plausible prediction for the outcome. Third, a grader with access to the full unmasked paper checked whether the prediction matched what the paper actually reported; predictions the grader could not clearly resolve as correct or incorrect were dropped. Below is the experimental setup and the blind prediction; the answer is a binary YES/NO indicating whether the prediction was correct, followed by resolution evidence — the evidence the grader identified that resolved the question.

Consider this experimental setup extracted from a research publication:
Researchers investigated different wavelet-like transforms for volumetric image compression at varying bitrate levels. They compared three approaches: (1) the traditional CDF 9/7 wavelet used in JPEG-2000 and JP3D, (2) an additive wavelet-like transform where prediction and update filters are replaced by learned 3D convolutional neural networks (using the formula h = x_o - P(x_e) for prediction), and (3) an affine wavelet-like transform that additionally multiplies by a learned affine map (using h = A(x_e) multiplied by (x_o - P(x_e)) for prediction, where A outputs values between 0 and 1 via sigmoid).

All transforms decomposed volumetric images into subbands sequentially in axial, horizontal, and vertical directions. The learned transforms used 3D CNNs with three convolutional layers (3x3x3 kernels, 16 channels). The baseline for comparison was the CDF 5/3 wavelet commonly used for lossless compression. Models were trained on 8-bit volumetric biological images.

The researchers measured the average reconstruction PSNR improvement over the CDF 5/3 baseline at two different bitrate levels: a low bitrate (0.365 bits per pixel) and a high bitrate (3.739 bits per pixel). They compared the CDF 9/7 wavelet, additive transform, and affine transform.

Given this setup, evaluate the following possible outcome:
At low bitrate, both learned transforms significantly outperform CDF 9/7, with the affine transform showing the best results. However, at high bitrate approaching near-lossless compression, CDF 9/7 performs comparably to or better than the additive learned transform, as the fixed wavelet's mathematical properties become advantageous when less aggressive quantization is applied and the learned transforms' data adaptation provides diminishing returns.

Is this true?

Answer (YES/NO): NO